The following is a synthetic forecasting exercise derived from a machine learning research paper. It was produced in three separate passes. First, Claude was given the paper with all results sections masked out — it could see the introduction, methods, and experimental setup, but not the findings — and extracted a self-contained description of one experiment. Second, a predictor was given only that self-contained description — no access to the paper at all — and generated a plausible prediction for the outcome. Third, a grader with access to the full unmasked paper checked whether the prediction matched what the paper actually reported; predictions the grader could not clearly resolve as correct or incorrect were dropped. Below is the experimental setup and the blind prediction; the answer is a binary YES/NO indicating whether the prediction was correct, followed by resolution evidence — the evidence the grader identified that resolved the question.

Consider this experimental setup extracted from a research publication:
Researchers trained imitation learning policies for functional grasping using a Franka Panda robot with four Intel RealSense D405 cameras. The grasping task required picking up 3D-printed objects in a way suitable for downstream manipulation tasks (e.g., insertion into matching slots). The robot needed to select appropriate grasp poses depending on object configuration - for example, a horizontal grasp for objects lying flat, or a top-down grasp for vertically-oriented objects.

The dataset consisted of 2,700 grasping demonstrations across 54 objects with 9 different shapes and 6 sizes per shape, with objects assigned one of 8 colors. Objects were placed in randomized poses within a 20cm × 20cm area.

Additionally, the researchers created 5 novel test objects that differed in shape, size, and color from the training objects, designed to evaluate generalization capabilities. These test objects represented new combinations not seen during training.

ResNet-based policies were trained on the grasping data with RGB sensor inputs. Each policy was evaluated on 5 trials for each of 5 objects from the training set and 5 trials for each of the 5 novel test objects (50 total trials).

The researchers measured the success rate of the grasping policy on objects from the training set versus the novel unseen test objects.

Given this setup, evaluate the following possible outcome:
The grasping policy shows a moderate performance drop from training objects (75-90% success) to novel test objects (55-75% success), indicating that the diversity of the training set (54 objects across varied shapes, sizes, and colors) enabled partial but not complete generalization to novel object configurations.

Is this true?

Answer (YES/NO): NO